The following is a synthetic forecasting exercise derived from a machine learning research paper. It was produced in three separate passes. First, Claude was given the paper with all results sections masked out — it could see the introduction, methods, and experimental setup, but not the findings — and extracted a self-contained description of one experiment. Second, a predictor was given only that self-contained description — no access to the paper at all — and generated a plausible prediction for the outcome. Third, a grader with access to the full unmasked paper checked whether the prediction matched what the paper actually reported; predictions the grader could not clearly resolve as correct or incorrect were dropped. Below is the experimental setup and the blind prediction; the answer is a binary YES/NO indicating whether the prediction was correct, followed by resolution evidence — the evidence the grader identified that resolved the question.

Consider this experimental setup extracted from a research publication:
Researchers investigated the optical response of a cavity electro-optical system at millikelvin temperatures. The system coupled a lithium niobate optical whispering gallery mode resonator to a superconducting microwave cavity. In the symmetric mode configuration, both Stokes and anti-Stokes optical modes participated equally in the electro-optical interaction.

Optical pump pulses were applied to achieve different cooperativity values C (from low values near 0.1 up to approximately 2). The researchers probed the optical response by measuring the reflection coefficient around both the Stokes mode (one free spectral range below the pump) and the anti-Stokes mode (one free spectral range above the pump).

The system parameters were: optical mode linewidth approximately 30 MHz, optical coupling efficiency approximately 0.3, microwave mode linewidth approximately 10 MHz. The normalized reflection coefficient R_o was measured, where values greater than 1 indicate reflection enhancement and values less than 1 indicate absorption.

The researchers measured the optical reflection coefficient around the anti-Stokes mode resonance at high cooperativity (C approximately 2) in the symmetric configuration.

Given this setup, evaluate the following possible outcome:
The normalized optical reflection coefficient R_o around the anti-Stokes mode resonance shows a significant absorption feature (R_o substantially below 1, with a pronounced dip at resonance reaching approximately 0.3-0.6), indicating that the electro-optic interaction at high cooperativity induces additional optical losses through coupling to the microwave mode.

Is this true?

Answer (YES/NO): NO